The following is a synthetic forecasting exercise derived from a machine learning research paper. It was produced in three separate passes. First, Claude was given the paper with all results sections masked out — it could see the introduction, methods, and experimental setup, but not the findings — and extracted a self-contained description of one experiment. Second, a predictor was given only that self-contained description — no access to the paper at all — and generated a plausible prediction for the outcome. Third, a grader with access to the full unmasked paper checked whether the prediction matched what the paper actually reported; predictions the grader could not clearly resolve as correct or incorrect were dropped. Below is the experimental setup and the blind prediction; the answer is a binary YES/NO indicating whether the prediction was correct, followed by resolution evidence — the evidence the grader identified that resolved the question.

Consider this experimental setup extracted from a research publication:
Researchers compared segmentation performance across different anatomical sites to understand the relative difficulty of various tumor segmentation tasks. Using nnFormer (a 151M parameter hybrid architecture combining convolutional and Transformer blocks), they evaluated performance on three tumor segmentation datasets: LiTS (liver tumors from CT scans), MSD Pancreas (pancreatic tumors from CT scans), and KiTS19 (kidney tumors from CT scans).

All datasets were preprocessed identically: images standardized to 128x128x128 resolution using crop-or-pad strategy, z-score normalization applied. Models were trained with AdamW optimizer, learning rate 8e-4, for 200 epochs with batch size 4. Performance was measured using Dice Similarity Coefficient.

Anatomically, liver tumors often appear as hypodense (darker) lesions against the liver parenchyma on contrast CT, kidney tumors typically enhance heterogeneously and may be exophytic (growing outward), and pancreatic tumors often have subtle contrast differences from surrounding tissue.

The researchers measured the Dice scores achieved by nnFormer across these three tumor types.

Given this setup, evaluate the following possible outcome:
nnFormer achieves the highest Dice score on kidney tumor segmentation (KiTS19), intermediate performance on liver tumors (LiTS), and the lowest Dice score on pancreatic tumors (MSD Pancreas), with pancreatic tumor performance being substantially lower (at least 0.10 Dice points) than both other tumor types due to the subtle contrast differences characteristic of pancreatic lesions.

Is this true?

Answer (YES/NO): NO